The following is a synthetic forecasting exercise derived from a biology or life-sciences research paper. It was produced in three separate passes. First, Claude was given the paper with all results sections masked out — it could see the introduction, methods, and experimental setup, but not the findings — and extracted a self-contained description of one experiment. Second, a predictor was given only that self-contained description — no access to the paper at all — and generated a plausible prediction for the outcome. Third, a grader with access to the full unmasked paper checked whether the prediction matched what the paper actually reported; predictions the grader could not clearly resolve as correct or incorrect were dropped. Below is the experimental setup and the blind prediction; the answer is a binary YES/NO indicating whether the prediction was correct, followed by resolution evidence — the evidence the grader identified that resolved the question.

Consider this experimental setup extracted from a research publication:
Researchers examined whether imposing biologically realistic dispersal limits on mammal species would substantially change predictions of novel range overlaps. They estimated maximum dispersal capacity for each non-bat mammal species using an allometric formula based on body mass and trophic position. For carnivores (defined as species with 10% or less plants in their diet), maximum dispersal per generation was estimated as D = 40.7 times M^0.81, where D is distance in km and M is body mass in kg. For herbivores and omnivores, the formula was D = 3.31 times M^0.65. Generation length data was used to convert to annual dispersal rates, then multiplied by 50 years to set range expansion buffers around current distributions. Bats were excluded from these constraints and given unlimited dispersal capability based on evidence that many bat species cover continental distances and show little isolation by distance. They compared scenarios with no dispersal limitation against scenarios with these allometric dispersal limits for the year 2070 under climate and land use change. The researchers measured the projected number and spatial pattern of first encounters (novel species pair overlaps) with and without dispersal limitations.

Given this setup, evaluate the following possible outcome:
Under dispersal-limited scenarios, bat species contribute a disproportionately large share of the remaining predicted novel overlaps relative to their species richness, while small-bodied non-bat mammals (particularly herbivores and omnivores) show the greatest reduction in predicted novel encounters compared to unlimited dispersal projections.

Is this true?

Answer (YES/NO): NO